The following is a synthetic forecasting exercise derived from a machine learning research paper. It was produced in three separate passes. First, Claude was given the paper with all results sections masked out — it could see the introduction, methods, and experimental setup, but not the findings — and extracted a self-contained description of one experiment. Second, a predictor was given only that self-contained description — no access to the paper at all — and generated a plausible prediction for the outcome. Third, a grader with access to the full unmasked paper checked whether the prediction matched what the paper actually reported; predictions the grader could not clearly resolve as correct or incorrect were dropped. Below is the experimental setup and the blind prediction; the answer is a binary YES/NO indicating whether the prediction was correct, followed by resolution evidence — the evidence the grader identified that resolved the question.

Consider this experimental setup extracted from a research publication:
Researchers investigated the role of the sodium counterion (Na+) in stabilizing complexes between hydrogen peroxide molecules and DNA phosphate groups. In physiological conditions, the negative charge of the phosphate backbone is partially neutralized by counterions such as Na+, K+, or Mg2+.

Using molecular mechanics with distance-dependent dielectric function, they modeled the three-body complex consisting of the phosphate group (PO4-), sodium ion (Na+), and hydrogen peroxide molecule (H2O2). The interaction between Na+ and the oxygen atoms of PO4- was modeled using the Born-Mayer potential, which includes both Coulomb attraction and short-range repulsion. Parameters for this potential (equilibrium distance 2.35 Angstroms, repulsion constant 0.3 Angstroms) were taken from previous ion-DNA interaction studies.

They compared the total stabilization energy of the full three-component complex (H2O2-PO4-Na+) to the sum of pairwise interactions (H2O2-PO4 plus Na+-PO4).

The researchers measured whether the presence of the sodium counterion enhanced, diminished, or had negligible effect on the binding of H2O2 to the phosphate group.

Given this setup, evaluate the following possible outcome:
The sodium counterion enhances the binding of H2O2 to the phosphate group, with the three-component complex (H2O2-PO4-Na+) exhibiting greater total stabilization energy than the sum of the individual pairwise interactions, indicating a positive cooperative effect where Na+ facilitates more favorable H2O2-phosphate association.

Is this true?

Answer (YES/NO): NO